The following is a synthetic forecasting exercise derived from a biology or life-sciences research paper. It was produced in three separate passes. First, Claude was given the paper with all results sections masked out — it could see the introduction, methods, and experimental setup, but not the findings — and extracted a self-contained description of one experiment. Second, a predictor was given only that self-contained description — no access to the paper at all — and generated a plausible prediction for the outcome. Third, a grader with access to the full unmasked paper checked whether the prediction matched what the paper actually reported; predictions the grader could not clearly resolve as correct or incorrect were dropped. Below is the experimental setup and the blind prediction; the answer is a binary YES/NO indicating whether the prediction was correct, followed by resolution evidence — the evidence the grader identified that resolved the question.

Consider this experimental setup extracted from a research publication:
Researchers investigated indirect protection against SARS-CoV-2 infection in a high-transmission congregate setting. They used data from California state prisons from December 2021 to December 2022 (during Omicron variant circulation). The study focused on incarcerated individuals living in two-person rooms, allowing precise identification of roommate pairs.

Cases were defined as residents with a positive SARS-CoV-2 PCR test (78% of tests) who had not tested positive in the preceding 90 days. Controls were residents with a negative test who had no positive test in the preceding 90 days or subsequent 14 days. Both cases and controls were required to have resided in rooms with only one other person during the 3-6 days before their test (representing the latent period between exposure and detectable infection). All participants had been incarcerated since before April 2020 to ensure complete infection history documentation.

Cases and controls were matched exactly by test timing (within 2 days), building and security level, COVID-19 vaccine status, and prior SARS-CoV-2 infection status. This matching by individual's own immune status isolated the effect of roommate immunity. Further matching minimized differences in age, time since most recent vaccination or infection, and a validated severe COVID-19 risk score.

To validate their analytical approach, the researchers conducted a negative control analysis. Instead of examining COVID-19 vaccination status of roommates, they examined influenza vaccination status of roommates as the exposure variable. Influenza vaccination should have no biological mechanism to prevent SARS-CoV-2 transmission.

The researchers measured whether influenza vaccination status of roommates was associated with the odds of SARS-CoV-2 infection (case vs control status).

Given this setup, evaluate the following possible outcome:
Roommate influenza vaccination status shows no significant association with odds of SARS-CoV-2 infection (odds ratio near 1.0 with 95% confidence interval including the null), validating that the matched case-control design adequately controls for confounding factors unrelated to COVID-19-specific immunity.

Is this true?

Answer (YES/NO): YES